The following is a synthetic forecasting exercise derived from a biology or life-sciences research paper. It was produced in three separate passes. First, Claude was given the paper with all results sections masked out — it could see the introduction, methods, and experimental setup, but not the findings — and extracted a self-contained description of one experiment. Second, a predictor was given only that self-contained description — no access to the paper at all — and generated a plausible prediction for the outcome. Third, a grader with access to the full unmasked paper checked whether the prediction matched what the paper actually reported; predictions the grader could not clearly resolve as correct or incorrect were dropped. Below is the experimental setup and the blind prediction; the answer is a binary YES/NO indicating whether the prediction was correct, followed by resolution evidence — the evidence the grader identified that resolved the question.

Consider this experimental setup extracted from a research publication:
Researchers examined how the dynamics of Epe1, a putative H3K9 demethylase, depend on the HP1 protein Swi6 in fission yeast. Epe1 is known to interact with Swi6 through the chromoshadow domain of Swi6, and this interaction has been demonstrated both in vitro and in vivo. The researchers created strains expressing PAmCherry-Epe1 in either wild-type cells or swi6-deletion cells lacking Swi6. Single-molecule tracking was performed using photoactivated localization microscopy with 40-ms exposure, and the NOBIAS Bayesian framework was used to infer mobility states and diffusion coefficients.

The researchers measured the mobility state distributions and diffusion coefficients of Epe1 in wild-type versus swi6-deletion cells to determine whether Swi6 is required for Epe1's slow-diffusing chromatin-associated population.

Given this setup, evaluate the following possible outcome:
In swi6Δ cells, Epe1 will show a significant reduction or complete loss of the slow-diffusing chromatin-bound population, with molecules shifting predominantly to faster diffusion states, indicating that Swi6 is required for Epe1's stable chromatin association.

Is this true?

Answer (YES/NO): YES